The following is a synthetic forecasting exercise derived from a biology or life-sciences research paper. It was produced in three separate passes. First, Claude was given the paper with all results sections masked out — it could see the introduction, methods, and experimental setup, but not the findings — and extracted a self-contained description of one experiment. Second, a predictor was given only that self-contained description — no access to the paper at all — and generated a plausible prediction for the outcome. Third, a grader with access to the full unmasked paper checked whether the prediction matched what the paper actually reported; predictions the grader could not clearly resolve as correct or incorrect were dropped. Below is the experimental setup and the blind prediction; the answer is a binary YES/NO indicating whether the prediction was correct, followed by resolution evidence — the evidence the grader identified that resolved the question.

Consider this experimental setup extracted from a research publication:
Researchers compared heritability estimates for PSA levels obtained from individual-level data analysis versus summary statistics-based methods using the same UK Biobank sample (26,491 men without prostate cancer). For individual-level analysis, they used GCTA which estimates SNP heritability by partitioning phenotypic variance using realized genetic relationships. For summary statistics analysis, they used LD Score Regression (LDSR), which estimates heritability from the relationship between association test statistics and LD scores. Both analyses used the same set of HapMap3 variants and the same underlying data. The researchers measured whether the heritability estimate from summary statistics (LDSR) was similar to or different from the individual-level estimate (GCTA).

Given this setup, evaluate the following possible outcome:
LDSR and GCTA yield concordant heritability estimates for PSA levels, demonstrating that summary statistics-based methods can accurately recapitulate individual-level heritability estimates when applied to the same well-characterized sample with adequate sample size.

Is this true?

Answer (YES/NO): NO